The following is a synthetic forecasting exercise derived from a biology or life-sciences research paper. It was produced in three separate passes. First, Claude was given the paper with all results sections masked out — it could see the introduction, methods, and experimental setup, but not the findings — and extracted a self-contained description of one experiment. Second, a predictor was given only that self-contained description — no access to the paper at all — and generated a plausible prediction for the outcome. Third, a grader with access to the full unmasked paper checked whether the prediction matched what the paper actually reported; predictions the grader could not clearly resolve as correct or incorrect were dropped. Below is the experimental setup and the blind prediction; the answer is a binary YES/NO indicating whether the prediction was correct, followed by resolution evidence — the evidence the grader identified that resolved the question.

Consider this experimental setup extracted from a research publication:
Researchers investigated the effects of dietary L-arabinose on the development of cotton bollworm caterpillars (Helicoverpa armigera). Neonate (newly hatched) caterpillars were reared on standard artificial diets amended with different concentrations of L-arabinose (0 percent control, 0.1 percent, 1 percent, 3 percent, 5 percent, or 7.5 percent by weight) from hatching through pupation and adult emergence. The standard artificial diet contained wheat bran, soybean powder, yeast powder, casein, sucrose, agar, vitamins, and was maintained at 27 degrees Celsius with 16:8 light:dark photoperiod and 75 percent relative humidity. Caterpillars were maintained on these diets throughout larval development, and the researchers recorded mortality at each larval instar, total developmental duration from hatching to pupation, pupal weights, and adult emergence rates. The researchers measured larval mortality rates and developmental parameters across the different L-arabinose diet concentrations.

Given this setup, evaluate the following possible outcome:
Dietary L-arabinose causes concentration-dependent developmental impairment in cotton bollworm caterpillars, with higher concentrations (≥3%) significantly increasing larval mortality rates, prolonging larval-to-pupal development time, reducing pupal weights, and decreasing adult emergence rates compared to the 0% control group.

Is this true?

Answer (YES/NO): NO